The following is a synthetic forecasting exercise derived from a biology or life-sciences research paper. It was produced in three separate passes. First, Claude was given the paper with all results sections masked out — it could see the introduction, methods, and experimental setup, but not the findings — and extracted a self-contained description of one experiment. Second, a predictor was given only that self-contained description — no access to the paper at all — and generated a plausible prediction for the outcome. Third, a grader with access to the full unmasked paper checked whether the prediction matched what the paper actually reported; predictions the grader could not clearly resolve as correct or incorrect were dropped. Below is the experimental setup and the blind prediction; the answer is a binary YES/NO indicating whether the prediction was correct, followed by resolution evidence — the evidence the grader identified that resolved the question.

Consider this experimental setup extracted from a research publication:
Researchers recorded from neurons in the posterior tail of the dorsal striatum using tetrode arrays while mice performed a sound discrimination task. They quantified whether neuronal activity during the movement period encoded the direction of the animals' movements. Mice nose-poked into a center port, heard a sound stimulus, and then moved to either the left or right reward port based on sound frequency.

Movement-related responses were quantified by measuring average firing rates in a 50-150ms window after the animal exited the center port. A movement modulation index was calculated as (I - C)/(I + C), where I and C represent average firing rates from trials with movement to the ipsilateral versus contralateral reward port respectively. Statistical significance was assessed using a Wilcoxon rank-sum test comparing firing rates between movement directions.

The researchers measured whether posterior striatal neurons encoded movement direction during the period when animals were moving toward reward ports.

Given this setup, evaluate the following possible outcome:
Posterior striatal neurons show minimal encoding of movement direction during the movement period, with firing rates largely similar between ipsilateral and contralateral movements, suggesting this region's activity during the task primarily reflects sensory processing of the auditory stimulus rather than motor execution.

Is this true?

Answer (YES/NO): NO